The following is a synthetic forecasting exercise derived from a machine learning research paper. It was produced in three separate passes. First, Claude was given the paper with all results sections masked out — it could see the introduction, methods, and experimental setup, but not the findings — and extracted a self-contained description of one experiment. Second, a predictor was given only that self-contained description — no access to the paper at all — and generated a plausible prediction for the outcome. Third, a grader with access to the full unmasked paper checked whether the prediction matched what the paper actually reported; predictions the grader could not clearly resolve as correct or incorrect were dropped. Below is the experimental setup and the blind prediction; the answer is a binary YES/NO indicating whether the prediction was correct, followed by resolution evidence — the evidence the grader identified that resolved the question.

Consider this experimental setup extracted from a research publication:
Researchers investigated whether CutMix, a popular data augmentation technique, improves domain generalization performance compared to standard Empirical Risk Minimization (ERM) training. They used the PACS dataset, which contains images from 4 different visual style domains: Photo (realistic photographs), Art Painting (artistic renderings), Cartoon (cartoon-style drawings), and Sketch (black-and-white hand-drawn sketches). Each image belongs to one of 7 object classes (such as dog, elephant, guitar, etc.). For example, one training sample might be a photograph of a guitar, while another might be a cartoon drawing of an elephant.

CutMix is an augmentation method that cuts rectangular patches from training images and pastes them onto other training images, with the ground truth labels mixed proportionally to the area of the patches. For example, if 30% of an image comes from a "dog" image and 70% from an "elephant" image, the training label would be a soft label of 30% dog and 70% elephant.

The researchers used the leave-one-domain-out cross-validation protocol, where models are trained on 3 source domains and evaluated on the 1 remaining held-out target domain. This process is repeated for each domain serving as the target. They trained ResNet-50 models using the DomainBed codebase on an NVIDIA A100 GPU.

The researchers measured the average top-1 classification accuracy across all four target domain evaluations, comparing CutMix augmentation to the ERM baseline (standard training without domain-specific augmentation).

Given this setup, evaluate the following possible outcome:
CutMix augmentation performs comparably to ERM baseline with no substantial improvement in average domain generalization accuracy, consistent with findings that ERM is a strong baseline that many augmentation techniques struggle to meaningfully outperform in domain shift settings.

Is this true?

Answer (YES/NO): NO